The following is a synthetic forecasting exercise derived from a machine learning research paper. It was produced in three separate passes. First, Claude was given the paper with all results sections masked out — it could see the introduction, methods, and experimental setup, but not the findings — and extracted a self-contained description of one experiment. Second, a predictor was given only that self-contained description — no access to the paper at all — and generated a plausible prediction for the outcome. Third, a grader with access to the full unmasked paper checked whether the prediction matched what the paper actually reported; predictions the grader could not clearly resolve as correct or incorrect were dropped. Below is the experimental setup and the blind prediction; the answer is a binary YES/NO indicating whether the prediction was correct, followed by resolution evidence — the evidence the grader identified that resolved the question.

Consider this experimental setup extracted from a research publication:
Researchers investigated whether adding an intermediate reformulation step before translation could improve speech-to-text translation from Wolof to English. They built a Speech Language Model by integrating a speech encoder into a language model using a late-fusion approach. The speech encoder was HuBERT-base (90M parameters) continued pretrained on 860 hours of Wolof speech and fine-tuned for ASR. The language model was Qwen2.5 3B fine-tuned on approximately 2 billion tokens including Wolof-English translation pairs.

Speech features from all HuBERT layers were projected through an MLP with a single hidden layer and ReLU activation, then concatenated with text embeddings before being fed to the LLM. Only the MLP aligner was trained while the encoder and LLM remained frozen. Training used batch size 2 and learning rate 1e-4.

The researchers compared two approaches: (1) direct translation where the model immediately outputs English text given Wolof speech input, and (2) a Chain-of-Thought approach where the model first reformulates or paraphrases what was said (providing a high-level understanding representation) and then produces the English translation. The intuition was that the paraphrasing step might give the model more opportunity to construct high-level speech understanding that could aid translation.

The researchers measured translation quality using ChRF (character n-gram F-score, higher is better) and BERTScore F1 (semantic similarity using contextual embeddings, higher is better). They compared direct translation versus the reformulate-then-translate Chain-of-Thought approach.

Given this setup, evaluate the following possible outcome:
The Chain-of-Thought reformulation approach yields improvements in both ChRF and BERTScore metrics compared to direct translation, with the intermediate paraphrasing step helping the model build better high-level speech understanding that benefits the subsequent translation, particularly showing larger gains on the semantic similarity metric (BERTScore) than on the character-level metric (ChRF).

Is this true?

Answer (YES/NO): NO